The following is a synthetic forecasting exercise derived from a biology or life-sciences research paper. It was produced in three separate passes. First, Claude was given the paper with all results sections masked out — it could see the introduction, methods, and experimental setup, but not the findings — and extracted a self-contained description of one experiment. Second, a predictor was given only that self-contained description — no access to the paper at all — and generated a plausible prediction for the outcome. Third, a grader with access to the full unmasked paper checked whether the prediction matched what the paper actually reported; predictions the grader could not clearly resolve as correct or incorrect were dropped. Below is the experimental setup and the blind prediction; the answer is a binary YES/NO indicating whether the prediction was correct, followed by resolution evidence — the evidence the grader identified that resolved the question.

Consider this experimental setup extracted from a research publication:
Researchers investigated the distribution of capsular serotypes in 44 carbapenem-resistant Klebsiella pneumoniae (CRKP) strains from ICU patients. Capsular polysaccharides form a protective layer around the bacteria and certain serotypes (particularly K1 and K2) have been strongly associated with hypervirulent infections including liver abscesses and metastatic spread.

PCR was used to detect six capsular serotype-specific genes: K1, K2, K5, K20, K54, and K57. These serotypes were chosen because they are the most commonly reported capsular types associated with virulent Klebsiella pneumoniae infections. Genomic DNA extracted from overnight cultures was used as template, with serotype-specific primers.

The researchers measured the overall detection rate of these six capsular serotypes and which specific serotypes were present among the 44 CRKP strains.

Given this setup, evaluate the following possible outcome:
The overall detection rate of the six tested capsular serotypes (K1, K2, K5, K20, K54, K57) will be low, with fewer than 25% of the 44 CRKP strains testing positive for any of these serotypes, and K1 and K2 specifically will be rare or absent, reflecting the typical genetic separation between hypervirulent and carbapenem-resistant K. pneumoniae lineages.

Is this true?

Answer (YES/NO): YES